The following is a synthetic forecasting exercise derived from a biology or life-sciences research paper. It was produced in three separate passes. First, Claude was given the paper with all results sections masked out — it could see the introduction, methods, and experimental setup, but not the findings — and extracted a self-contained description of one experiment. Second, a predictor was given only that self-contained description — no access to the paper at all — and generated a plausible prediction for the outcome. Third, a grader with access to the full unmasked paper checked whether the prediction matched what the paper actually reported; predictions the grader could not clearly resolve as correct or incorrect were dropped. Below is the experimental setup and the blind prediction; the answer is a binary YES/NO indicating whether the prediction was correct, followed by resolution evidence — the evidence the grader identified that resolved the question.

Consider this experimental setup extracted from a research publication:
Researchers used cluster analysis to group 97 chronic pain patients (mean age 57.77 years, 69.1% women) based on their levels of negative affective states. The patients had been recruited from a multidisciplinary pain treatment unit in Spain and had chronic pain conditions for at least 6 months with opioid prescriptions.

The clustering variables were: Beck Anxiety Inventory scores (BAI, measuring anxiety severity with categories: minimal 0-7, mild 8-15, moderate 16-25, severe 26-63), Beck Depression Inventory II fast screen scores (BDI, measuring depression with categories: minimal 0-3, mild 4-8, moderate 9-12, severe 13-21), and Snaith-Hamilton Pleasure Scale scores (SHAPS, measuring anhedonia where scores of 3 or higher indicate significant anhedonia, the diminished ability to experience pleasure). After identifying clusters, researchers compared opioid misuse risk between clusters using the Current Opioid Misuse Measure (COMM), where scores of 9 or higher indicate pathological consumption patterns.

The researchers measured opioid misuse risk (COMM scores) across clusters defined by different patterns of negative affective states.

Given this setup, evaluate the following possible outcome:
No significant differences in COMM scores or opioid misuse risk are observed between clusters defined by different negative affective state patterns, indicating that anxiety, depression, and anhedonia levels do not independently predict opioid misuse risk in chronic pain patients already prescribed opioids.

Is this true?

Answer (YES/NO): NO